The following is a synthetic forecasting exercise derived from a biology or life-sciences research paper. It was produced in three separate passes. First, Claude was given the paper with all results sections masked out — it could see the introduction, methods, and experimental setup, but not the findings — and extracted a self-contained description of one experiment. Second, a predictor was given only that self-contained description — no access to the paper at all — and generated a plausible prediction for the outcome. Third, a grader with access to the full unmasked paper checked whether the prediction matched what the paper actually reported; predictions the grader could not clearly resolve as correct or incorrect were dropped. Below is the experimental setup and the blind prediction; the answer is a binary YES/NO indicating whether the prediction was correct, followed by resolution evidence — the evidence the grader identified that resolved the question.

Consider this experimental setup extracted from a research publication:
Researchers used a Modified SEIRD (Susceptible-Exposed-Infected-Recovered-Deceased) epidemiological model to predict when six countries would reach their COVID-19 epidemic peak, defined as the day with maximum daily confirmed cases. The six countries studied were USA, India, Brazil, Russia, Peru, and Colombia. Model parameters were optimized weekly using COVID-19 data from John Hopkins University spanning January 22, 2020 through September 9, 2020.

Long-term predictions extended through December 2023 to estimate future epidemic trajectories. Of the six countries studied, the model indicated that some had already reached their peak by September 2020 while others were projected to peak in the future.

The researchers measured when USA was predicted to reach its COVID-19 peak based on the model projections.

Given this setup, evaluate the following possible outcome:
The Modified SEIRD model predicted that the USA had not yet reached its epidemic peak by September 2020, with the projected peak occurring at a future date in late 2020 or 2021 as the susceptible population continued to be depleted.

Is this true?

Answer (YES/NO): NO